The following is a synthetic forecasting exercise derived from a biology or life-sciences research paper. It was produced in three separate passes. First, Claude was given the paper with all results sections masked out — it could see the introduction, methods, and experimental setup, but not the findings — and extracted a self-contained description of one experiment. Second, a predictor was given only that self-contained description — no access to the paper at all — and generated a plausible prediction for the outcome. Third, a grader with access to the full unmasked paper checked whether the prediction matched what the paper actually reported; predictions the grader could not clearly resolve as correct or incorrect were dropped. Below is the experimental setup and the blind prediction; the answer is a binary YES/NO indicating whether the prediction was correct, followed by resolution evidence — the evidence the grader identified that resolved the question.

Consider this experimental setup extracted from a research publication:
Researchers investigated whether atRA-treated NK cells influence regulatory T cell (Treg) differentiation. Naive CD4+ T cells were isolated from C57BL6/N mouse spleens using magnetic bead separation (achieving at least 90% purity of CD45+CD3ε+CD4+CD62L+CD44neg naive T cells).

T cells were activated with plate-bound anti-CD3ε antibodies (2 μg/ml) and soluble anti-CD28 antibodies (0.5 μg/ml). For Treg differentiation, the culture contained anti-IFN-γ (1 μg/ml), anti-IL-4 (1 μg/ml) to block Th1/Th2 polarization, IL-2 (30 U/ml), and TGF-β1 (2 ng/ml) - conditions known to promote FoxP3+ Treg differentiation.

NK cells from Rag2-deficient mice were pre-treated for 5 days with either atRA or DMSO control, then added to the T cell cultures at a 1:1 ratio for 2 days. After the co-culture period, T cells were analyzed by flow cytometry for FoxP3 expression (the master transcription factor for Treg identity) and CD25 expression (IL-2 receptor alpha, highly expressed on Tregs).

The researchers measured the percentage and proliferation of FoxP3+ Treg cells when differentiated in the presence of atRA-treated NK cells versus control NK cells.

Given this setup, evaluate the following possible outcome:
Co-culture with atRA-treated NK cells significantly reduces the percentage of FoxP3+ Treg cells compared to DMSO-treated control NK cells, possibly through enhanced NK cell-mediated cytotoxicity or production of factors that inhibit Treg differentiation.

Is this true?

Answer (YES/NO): NO